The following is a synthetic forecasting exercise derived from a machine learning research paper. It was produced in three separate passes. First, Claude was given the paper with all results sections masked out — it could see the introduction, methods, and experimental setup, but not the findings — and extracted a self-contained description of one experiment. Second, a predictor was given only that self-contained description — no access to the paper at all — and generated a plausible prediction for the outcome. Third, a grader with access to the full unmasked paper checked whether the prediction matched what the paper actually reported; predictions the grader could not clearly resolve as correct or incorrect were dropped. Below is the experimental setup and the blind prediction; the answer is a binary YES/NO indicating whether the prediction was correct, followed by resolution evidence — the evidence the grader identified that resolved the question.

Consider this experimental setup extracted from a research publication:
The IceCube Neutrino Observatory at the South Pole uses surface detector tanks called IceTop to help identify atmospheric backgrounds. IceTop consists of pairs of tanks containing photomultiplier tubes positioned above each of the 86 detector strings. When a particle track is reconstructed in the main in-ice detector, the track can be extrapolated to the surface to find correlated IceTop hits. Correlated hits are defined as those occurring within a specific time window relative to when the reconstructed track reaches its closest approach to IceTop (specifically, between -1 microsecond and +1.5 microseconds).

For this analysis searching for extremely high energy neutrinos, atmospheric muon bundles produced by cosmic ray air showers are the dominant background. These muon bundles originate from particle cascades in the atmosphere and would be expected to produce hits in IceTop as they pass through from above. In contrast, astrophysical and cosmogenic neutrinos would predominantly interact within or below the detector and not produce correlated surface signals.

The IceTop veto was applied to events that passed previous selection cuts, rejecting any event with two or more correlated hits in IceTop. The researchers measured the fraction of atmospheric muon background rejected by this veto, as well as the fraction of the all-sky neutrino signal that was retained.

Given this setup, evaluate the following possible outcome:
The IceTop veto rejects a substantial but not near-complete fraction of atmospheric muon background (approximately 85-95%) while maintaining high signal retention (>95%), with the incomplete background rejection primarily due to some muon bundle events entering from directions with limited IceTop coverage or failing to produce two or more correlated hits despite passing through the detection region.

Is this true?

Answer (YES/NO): NO